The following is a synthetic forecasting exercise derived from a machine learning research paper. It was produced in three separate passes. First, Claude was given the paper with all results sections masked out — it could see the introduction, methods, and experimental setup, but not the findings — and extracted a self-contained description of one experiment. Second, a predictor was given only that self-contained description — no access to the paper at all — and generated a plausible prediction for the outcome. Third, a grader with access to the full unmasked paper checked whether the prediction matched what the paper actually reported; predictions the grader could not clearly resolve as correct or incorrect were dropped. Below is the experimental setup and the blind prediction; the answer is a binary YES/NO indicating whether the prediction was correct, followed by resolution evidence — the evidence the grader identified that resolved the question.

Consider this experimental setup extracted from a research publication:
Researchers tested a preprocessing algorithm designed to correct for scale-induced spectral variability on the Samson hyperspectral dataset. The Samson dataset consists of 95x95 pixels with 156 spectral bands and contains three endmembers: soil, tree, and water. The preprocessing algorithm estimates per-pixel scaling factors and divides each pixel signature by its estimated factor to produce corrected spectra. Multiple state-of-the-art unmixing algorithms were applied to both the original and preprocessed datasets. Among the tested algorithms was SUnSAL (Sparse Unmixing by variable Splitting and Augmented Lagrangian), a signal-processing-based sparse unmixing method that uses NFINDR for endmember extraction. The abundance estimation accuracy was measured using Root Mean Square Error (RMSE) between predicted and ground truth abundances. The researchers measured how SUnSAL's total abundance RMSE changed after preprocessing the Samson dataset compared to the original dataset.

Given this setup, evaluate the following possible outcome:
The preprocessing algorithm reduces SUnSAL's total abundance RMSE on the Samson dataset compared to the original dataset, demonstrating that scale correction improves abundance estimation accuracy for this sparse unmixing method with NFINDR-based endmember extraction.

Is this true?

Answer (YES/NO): NO